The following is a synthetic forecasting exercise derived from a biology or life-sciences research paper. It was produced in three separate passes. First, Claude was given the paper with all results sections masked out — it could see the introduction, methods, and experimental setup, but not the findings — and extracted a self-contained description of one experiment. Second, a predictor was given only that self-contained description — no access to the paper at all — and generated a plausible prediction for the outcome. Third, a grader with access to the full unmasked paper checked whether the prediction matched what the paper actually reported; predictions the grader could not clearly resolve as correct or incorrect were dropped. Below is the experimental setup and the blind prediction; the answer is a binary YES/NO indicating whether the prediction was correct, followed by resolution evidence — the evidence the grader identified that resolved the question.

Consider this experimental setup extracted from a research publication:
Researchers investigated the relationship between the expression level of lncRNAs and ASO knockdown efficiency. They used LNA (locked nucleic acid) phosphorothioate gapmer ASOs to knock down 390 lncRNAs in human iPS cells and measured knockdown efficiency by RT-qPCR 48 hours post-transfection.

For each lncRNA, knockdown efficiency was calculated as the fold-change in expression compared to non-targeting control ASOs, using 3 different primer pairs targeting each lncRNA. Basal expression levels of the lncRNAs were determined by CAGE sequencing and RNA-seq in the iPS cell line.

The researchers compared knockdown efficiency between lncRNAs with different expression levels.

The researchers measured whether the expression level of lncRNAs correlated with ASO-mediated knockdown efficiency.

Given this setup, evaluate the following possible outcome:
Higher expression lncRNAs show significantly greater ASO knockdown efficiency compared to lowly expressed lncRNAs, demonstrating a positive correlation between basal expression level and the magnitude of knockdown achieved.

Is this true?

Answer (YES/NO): YES